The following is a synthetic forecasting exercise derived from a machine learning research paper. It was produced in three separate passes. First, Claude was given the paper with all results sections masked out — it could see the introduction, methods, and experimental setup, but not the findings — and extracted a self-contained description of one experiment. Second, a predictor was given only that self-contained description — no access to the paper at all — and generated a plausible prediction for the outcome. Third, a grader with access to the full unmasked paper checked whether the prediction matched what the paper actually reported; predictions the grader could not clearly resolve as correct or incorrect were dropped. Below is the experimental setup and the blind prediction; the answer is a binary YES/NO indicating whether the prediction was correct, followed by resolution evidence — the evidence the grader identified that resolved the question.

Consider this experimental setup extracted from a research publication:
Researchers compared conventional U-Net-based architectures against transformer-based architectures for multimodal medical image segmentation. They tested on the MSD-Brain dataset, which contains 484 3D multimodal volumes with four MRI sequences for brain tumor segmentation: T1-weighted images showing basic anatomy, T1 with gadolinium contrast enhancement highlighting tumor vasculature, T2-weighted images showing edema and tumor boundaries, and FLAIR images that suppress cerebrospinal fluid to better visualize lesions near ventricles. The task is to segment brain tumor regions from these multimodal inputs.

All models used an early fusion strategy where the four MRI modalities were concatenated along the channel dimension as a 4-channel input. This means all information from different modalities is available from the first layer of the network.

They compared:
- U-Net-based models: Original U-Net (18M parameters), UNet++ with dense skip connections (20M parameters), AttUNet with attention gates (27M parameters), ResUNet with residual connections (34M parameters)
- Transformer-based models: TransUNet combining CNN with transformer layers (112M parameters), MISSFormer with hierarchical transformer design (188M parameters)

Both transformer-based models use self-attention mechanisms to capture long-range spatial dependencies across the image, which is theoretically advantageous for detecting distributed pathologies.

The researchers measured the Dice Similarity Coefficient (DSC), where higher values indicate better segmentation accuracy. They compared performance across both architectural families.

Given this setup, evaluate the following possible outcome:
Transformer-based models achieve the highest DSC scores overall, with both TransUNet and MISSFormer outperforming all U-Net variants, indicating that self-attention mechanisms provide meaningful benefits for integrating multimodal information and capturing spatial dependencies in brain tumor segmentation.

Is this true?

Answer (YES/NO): NO